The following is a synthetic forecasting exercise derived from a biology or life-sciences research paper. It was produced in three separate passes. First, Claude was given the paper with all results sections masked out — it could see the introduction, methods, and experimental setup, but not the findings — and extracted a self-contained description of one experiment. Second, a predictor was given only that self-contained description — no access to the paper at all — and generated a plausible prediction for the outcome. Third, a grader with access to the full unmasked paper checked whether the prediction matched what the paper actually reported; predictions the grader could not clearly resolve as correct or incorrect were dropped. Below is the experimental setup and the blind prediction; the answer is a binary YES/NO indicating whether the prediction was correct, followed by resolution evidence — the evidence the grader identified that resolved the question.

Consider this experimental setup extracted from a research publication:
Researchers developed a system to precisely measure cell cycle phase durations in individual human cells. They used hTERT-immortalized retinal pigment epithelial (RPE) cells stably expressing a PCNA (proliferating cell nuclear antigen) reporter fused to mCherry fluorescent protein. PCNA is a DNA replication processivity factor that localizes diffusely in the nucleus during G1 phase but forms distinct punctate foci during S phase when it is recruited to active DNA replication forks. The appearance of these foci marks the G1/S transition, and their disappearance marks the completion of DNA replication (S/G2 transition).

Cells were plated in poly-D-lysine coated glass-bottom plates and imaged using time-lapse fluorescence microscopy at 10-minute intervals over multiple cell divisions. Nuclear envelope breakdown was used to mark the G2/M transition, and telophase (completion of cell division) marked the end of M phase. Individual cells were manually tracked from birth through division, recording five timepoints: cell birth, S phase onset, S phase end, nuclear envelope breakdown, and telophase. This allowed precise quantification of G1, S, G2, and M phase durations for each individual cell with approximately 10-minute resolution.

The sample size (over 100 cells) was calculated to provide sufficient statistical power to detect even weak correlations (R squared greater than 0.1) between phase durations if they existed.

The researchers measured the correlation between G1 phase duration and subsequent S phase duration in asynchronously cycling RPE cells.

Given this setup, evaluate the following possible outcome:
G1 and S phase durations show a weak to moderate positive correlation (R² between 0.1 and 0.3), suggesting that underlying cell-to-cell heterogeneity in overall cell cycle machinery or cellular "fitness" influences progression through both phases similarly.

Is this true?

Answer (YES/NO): NO